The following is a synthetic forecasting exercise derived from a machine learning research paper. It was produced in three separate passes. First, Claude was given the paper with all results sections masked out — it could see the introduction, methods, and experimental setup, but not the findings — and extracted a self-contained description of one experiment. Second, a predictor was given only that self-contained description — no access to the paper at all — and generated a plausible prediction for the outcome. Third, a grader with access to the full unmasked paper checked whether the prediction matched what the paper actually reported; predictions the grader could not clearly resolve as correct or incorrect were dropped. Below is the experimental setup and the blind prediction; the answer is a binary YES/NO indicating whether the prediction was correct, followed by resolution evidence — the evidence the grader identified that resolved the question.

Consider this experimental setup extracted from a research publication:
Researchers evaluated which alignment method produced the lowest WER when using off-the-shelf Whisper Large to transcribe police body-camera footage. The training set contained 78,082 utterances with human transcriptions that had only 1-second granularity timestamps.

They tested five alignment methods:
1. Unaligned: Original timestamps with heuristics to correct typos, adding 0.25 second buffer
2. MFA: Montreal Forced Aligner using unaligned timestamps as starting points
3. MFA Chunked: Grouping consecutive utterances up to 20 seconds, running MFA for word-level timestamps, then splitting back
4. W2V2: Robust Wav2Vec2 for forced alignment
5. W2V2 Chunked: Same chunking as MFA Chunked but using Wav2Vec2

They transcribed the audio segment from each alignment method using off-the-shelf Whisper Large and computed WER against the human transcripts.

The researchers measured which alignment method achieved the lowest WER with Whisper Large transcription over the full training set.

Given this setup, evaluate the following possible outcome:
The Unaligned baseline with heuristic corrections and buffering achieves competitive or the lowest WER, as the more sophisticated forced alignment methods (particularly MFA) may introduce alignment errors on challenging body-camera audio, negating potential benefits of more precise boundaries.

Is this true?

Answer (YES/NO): NO